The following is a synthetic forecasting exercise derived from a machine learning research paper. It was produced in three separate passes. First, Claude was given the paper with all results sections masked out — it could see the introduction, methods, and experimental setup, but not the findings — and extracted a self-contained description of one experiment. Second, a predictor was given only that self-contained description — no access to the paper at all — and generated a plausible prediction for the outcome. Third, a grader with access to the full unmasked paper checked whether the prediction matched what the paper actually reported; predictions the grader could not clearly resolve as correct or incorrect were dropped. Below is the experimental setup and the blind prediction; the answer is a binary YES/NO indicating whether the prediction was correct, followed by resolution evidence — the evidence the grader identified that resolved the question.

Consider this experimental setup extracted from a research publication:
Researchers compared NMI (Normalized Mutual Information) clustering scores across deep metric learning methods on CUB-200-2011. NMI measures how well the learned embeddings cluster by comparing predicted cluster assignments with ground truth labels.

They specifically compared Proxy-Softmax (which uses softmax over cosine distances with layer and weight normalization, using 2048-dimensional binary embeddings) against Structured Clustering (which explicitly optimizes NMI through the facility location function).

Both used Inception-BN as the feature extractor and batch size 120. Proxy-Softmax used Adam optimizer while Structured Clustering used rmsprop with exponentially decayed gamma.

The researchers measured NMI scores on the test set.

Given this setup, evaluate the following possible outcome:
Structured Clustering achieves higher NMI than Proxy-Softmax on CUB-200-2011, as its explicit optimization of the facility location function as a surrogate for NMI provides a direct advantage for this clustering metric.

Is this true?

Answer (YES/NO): NO